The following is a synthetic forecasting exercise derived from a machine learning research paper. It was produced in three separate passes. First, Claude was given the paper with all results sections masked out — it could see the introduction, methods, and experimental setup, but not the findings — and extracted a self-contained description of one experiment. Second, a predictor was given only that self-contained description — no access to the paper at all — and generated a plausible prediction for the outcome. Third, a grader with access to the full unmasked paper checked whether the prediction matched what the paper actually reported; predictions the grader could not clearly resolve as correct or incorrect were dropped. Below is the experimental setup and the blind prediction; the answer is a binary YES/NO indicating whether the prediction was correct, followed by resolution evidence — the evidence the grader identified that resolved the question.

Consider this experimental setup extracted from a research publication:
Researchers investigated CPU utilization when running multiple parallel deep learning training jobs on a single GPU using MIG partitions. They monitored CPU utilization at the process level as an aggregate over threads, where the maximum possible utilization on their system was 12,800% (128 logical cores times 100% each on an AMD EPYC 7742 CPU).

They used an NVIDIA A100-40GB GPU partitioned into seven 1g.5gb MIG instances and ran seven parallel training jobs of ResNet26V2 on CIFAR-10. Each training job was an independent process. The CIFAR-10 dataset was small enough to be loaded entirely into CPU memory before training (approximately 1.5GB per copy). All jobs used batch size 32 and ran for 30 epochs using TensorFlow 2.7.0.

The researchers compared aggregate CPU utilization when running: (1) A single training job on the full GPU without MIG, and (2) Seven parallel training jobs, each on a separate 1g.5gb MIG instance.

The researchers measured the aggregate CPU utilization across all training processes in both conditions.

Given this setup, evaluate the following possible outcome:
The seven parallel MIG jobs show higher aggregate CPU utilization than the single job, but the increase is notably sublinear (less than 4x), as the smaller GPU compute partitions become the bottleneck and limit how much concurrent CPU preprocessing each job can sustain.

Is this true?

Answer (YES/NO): NO